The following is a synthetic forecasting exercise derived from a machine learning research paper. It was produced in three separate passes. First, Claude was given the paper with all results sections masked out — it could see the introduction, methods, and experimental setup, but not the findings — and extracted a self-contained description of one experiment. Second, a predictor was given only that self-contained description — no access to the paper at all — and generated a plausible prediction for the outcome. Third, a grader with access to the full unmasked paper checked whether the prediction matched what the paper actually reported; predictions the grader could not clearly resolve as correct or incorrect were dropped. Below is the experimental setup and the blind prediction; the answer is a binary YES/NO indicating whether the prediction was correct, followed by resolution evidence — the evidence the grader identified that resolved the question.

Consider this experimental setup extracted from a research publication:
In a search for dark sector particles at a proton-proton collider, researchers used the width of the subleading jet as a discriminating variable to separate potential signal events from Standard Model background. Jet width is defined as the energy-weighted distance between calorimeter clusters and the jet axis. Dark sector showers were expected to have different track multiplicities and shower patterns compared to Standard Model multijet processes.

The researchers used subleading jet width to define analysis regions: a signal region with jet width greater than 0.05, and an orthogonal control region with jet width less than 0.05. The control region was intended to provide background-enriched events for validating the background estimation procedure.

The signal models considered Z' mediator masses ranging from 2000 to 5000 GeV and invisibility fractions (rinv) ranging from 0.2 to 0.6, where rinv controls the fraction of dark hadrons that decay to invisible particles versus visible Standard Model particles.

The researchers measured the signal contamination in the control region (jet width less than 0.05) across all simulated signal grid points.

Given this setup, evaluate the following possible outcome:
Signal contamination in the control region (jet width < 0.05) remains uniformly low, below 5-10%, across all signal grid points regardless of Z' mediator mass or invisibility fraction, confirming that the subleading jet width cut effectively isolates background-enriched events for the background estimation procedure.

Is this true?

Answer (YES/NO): YES